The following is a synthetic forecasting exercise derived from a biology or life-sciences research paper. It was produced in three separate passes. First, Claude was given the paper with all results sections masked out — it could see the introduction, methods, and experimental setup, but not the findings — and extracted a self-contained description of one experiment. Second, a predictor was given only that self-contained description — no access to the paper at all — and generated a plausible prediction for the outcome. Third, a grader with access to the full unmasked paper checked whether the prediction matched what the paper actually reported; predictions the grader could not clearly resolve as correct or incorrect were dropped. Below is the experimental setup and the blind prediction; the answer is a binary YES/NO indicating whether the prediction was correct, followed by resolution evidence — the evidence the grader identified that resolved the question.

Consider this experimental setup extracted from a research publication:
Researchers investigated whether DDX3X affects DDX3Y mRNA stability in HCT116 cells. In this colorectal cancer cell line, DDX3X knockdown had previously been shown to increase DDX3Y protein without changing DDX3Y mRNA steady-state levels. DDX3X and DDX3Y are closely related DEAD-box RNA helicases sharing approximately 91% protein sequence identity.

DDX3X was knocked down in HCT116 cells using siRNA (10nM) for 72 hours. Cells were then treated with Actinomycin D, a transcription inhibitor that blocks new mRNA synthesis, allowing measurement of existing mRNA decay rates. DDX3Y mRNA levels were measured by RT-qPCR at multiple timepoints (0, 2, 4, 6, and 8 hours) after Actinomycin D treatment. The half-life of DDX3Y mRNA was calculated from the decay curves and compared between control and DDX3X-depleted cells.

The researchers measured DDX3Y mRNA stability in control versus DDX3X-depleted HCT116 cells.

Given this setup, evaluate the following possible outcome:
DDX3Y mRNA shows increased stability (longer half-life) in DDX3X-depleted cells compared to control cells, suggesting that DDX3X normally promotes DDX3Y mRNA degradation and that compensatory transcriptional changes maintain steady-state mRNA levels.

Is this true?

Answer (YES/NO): NO